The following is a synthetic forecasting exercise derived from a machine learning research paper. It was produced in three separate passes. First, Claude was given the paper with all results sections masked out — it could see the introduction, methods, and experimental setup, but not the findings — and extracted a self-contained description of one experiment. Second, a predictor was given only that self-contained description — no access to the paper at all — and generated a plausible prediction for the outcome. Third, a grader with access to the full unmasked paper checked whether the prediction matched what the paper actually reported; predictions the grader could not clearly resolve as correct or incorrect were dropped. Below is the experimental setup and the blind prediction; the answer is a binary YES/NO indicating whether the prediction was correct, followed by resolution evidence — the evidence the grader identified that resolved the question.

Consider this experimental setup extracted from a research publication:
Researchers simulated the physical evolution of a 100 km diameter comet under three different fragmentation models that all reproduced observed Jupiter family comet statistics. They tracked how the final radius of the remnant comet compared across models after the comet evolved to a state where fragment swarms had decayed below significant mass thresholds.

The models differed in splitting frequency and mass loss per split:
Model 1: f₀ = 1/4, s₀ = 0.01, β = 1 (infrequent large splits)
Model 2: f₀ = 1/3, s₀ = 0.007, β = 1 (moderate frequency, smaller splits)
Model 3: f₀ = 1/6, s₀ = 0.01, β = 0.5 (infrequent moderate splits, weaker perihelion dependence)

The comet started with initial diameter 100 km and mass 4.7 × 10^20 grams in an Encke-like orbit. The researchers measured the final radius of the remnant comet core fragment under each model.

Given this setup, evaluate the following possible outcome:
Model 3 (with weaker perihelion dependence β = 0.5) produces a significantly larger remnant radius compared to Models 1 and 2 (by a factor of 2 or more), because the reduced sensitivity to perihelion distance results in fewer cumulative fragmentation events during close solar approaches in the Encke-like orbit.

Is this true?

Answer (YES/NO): NO